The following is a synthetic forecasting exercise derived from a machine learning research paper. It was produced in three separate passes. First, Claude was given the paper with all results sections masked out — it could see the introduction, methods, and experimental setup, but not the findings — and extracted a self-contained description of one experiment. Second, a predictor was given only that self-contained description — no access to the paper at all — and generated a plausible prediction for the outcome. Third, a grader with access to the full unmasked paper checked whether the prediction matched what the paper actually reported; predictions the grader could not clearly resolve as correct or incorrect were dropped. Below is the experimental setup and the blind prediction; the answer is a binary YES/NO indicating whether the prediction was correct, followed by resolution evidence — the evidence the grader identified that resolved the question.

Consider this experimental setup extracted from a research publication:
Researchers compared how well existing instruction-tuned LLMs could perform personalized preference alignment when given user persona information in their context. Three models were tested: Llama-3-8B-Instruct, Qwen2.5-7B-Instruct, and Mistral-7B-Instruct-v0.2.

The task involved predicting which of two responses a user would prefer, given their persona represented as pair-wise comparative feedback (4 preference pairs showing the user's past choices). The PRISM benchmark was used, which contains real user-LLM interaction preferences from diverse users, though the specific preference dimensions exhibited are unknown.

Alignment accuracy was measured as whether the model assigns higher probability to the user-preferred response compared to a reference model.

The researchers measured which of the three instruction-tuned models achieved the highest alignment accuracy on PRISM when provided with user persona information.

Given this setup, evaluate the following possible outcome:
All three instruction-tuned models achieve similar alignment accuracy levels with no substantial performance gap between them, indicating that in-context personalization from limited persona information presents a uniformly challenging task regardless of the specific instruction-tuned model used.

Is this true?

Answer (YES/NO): NO